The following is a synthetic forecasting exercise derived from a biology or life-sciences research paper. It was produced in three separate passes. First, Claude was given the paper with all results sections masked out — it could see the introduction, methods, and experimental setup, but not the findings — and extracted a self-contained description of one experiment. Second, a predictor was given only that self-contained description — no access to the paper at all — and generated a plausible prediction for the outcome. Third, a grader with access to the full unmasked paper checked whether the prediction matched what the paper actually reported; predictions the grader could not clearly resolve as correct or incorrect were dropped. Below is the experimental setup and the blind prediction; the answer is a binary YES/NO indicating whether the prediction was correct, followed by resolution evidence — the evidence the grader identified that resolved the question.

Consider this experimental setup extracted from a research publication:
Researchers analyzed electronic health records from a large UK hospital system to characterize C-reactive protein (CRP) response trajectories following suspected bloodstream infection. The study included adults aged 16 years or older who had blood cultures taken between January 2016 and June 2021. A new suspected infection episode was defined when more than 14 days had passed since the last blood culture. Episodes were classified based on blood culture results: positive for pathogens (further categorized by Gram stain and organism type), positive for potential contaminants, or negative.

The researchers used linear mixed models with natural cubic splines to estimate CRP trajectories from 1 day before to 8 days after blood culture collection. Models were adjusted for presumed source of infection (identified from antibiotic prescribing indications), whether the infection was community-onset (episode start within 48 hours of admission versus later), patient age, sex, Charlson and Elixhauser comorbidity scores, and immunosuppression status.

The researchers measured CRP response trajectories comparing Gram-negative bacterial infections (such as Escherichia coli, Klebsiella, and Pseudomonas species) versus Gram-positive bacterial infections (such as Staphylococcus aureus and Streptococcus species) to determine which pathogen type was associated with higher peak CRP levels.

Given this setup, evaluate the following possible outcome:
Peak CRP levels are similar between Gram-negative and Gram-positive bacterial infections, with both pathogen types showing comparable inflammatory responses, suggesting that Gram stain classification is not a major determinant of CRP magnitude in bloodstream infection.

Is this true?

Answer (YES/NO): NO